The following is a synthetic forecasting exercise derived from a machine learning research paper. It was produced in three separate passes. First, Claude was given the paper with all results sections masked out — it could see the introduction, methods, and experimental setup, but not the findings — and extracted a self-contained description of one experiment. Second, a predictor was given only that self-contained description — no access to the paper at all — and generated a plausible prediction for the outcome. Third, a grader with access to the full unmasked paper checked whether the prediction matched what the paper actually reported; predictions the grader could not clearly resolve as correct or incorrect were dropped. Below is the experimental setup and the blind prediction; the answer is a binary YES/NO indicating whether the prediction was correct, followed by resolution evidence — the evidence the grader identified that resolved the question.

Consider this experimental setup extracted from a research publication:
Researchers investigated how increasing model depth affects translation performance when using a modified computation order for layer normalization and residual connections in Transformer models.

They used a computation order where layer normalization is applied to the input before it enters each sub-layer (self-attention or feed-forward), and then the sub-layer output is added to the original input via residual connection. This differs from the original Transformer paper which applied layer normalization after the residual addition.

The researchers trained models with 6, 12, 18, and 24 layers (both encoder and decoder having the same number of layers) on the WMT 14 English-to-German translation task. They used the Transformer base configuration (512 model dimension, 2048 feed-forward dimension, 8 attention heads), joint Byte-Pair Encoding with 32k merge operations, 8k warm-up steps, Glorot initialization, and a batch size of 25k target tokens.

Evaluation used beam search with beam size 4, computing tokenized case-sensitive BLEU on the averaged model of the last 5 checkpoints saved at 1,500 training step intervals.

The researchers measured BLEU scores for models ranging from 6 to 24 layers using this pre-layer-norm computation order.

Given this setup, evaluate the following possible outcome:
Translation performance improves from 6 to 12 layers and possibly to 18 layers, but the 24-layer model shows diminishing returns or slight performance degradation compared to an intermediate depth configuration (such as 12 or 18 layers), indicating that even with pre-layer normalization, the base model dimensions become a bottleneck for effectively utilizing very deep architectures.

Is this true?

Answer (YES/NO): NO